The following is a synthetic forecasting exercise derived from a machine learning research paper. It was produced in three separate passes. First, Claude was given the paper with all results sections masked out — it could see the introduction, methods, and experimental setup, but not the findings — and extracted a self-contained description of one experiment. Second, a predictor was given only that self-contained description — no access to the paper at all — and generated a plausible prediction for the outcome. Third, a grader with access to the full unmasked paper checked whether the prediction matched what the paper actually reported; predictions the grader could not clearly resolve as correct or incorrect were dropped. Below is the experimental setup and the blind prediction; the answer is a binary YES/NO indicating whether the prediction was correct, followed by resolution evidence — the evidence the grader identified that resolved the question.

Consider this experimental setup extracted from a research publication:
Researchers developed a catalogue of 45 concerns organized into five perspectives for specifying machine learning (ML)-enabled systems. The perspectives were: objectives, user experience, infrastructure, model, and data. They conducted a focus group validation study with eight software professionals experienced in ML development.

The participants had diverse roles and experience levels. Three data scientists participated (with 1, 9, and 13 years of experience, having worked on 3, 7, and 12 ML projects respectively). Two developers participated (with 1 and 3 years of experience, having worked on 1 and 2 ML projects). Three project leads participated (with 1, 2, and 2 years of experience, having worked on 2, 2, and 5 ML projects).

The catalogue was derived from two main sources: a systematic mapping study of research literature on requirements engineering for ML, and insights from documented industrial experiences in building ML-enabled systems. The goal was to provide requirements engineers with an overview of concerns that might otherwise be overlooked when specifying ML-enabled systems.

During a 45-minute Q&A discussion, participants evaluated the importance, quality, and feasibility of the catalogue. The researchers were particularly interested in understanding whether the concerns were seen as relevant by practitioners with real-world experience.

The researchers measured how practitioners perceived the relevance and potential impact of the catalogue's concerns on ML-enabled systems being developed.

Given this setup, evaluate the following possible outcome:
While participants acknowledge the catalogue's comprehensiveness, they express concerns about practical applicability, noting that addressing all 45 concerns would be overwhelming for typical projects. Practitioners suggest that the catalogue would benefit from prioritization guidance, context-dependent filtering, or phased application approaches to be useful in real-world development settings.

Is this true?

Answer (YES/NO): NO